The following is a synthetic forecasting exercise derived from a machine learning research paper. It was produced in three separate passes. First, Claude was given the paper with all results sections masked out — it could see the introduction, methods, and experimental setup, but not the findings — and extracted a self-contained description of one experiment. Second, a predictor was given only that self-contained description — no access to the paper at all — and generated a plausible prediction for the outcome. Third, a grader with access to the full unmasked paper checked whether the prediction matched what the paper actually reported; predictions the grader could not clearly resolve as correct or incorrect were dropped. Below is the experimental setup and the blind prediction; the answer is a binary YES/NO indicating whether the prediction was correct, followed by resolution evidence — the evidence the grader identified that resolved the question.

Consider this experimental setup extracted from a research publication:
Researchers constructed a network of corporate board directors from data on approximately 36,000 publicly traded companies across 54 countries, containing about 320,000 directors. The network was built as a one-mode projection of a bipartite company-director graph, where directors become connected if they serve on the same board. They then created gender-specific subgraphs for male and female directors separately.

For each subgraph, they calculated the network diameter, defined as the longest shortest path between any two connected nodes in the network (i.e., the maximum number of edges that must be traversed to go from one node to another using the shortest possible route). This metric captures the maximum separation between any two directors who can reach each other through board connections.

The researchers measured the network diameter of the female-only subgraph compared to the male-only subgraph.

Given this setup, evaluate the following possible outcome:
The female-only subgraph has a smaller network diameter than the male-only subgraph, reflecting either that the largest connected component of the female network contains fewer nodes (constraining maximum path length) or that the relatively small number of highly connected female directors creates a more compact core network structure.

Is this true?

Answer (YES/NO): NO